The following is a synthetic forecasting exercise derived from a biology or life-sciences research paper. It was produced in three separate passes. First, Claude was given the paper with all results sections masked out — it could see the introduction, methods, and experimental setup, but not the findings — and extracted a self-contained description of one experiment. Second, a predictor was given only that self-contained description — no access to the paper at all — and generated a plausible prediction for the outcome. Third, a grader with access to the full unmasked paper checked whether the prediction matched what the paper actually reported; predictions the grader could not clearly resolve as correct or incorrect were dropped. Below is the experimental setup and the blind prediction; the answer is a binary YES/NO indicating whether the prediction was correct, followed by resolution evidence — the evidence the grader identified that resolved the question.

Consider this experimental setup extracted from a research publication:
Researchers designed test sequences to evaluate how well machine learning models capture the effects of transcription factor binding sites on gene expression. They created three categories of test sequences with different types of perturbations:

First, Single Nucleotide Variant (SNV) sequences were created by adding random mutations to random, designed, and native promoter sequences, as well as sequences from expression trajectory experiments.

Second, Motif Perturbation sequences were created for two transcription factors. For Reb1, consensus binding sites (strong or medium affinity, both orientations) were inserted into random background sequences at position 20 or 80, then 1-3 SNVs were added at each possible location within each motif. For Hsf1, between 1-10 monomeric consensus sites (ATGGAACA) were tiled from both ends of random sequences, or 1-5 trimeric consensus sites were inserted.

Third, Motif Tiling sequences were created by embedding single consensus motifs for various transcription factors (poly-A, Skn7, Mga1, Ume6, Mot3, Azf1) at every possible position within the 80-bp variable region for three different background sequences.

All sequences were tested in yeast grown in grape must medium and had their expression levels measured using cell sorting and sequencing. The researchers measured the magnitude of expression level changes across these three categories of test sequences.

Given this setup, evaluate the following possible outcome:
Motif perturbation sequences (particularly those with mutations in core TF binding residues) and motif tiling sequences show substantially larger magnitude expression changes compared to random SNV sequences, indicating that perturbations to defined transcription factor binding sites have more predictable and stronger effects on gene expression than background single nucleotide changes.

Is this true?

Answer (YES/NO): YES